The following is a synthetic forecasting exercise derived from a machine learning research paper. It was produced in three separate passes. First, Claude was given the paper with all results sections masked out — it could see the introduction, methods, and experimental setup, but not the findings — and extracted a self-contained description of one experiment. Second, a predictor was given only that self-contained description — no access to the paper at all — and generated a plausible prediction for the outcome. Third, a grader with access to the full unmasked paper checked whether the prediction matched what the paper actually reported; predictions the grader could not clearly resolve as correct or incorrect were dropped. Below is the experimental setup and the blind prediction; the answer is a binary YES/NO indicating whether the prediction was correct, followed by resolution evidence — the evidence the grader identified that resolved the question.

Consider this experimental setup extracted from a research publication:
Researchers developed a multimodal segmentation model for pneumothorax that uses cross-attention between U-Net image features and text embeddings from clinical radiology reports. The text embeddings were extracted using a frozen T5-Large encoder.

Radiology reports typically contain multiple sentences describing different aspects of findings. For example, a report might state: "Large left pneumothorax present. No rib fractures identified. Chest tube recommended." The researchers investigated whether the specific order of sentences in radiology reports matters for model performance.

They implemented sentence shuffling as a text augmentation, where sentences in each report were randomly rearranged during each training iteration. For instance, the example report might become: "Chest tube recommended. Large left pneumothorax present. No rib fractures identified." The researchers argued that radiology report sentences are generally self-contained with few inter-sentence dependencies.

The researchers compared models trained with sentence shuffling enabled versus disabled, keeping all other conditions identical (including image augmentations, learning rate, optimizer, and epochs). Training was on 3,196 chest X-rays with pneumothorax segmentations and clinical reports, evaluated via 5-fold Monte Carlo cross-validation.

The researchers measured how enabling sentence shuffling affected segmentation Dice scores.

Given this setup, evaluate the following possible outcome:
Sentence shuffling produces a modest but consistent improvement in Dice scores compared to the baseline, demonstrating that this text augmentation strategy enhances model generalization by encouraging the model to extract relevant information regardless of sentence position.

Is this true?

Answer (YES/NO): NO